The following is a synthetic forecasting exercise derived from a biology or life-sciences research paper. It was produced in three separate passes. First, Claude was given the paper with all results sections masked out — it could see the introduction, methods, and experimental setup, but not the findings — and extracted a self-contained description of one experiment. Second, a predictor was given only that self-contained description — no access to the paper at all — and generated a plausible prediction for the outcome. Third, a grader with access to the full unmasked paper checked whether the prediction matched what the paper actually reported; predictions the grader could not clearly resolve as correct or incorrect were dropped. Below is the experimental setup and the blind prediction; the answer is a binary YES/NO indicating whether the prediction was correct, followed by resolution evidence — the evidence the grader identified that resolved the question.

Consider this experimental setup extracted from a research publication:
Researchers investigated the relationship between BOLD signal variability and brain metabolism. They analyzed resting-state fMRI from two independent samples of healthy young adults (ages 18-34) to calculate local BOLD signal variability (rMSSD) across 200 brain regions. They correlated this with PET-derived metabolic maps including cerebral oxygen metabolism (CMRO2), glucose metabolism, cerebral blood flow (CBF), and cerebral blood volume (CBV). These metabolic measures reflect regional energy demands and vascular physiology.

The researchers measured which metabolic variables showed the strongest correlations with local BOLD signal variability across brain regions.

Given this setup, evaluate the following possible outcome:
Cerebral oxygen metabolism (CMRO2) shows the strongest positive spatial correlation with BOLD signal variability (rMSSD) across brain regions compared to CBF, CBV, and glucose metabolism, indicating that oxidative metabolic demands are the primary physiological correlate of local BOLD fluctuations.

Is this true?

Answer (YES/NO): NO